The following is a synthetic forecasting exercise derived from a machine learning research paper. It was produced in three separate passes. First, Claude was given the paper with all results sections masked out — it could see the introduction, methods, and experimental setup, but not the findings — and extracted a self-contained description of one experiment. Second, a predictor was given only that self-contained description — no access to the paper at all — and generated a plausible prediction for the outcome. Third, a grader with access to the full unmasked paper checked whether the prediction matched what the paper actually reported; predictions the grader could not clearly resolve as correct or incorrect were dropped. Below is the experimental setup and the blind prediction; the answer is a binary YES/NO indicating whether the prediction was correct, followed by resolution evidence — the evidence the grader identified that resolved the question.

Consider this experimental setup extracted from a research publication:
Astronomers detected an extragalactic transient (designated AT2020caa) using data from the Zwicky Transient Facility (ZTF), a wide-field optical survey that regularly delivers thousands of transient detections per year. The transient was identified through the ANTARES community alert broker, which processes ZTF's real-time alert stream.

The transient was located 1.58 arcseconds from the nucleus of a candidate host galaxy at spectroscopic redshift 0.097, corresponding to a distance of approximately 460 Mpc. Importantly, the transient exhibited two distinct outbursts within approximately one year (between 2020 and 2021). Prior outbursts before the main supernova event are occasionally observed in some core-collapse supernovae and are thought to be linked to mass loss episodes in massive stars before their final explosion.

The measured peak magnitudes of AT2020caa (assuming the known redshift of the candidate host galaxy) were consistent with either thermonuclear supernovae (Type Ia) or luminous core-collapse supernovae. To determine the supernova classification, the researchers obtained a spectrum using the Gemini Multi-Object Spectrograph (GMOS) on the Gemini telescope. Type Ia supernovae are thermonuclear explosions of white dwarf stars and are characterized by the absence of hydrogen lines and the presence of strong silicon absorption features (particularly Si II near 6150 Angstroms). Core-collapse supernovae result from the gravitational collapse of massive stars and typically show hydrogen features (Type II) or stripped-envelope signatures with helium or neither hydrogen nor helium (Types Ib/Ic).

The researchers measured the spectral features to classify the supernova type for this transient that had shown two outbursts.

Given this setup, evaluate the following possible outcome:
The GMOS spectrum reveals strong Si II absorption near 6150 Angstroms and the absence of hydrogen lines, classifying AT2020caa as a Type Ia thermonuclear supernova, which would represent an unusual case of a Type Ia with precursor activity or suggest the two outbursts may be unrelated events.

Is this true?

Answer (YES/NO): YES